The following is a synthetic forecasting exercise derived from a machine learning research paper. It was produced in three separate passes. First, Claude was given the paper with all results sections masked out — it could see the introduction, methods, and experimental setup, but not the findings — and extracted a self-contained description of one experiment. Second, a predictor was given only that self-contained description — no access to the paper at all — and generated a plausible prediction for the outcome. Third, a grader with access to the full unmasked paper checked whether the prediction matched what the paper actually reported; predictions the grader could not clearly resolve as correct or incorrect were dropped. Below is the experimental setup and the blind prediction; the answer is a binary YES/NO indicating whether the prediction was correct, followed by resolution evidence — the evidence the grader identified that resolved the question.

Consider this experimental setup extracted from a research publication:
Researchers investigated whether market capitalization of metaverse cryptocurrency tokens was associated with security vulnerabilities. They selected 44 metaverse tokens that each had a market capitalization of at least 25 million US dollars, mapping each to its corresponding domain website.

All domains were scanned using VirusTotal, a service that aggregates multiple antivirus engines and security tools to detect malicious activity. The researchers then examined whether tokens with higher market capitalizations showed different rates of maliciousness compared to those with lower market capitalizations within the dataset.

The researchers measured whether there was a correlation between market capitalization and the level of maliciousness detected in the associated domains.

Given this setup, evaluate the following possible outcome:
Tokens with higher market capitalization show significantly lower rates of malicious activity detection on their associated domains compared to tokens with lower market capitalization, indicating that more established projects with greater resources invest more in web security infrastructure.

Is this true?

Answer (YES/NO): NO